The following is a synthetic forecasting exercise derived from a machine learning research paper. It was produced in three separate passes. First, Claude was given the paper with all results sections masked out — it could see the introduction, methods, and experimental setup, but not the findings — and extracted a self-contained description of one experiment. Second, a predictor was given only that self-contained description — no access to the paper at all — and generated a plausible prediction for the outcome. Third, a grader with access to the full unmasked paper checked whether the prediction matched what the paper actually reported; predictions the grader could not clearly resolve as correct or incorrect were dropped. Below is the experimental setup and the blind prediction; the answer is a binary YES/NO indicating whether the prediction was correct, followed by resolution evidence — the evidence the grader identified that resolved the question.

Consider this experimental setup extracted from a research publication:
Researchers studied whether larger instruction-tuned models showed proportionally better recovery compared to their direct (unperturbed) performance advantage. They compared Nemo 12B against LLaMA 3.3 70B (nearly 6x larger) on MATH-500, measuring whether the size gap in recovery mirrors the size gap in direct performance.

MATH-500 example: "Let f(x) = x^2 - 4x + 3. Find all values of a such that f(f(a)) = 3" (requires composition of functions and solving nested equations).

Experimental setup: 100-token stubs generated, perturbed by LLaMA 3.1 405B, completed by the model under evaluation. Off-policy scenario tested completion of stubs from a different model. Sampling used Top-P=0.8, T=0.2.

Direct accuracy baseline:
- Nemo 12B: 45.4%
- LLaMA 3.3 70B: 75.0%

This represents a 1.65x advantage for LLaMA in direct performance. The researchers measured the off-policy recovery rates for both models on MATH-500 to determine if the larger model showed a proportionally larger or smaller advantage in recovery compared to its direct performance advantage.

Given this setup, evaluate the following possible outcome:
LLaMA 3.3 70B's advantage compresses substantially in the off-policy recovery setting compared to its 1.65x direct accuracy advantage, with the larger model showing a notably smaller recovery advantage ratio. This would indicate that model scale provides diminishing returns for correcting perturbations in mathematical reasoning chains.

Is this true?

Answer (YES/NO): NO